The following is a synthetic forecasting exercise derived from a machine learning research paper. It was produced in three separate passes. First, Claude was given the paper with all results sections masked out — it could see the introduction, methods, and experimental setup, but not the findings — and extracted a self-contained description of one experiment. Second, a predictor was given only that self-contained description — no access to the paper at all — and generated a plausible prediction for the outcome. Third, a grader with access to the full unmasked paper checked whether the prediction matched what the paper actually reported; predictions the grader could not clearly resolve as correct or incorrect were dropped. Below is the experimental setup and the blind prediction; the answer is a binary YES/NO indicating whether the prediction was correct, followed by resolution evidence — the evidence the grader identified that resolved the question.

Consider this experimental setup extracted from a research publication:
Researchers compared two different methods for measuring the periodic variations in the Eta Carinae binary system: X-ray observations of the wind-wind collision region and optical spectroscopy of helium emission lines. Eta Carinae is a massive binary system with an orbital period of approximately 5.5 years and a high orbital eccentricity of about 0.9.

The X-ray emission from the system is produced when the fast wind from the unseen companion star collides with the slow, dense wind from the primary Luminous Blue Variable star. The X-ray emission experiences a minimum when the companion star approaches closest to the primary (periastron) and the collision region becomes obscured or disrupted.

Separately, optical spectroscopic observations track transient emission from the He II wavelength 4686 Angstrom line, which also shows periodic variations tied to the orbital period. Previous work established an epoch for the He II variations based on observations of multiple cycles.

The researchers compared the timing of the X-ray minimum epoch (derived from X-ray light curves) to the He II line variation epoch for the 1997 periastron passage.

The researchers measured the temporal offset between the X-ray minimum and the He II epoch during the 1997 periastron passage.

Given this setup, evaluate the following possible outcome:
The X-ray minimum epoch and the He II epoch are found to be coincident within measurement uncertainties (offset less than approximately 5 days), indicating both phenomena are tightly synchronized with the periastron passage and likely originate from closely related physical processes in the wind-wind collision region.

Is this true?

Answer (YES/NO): YES